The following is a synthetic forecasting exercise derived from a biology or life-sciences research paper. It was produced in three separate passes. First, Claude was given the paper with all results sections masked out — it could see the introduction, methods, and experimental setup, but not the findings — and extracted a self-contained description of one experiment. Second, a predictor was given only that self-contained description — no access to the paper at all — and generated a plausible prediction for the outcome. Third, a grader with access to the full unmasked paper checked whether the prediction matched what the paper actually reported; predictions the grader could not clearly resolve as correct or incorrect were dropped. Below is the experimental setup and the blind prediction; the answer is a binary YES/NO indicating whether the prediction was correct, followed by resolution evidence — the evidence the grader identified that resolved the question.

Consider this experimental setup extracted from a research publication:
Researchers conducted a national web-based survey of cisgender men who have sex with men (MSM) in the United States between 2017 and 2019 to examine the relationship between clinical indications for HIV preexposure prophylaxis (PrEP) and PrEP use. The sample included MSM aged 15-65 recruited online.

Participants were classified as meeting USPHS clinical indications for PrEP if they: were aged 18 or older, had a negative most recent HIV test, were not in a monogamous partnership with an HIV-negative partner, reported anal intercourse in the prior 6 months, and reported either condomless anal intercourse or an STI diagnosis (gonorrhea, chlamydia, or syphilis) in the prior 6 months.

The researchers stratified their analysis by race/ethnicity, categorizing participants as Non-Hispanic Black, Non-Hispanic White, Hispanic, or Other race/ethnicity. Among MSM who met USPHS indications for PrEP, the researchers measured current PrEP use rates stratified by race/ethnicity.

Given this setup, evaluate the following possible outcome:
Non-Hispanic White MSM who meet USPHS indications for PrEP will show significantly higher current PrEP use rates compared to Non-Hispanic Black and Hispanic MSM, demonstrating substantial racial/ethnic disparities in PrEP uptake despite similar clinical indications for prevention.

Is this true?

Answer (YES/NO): NO